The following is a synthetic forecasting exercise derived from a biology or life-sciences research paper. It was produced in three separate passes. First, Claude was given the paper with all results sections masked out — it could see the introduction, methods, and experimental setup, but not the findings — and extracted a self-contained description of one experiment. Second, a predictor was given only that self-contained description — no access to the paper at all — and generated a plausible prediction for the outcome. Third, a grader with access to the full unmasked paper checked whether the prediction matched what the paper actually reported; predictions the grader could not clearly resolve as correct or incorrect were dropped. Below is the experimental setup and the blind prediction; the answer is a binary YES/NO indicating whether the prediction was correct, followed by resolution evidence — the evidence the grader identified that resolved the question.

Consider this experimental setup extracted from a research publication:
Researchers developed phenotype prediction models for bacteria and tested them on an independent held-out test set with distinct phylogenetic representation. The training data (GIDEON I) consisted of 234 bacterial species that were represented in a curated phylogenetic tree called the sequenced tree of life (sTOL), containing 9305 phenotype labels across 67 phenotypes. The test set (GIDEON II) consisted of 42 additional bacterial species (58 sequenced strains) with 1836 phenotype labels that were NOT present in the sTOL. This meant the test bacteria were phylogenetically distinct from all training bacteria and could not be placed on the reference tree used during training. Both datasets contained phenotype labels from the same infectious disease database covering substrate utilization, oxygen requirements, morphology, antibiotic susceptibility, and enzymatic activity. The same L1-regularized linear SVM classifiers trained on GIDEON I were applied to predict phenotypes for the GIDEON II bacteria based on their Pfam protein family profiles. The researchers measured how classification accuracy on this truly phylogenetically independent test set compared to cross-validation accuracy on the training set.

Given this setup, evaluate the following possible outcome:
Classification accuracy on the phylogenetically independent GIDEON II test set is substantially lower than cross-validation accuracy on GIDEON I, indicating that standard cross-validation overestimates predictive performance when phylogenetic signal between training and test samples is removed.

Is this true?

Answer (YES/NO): NO